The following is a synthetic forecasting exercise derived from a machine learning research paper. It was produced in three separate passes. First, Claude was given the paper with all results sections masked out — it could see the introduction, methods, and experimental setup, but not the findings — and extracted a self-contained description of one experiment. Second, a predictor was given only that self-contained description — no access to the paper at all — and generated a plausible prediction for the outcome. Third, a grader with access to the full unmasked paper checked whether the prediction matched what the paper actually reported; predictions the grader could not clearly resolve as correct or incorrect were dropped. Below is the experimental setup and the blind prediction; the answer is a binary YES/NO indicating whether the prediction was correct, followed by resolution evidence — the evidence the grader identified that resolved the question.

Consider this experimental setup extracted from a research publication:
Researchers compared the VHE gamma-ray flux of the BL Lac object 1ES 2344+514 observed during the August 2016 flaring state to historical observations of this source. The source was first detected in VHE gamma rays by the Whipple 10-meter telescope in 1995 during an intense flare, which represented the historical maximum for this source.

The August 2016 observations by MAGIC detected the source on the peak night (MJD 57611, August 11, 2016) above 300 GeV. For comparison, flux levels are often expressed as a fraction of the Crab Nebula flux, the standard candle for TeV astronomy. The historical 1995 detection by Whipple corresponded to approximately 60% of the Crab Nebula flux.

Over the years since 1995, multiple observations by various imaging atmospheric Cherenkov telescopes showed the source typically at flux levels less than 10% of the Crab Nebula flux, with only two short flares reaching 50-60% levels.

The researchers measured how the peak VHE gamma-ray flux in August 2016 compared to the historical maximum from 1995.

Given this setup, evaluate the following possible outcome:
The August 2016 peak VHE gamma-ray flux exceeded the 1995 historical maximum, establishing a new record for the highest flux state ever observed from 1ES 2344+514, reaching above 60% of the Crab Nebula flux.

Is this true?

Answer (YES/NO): NO